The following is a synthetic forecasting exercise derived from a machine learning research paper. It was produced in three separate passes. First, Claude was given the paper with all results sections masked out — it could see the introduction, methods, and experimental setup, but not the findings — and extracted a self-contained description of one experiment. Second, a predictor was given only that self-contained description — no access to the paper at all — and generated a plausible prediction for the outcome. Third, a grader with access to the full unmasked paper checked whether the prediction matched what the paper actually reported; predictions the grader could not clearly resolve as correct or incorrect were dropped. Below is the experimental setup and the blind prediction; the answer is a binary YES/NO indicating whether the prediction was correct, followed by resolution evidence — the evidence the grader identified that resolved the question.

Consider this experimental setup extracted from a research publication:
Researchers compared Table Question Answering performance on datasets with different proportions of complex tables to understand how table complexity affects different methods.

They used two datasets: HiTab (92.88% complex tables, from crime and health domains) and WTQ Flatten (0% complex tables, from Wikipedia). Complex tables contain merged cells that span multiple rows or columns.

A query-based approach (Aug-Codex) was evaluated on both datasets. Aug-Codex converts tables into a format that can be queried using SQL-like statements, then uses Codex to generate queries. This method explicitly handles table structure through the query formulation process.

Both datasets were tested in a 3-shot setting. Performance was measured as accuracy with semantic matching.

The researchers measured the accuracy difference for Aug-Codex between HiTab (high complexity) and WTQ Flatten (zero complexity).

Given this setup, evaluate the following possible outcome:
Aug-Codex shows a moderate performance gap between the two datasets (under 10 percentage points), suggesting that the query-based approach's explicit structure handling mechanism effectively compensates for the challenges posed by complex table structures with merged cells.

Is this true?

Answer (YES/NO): NO